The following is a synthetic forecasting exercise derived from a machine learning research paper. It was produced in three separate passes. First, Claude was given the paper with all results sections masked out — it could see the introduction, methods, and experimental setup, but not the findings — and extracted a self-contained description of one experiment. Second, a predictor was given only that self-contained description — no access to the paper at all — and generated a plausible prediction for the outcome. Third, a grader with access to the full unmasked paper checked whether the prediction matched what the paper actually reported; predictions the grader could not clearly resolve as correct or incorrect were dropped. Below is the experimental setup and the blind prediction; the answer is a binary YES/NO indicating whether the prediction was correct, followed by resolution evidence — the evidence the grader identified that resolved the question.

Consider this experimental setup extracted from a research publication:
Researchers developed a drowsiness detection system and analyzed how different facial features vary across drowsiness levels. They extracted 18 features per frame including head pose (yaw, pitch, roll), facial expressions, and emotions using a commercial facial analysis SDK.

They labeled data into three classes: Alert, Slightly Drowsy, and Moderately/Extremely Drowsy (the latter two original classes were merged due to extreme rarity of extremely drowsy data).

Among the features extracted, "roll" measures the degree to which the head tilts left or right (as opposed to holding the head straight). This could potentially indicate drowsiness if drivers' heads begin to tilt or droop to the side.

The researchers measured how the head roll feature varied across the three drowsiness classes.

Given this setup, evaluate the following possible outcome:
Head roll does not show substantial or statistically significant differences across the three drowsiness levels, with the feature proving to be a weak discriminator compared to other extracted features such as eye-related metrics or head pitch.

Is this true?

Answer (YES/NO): NO